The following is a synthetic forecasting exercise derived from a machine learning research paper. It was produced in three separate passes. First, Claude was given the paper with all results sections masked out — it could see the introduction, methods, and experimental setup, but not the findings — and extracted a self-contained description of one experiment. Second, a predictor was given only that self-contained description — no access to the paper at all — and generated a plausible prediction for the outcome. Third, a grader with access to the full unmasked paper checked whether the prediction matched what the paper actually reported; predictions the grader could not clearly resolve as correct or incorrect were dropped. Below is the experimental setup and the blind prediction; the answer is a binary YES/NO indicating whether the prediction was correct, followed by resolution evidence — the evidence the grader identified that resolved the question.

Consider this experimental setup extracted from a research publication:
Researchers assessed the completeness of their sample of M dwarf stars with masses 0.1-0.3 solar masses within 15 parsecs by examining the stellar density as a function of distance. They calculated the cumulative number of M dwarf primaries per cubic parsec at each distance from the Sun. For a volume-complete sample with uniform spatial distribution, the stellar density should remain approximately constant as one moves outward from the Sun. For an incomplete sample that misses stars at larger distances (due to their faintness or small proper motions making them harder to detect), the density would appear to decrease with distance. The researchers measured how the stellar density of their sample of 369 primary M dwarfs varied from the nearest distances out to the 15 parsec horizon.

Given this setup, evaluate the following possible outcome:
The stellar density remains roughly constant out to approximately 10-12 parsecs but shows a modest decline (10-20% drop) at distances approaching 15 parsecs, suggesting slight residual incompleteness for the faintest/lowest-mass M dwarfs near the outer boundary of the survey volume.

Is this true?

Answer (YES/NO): NO